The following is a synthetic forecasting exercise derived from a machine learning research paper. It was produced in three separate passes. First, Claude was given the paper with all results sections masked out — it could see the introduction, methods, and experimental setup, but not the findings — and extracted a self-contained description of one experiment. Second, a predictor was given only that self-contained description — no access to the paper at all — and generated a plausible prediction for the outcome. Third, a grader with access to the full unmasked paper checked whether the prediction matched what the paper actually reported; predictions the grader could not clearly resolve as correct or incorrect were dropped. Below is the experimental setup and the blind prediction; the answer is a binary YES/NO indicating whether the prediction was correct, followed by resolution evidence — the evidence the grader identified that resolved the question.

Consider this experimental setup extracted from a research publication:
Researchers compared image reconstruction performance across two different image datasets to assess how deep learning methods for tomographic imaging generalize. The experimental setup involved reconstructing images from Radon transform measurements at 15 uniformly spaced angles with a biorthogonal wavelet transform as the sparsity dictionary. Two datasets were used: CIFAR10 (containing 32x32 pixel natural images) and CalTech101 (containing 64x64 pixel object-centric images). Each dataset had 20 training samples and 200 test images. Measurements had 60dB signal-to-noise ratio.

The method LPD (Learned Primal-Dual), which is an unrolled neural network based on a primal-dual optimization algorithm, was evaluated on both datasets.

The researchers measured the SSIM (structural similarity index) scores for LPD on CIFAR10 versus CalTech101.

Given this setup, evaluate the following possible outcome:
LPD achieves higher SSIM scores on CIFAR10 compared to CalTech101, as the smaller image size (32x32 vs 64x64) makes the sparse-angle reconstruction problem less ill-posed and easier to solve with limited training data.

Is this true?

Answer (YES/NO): YES